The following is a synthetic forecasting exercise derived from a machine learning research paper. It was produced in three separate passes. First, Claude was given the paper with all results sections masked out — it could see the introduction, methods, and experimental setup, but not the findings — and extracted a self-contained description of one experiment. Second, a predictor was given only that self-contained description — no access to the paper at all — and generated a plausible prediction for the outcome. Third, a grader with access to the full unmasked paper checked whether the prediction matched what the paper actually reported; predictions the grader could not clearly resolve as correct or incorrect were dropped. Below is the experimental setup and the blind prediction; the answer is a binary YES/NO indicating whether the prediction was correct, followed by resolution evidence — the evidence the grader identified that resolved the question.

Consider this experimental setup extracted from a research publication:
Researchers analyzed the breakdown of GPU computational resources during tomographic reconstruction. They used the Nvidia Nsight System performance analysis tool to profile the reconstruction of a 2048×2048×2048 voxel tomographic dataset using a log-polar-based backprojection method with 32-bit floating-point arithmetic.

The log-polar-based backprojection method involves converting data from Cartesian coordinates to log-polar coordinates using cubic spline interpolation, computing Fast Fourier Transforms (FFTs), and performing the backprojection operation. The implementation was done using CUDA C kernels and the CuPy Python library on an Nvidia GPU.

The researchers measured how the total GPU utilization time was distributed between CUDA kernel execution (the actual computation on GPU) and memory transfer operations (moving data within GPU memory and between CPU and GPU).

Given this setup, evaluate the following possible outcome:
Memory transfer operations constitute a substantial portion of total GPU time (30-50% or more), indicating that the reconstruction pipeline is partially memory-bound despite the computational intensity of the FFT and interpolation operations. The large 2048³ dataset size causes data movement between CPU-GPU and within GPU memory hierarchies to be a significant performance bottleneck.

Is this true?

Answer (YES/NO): NO